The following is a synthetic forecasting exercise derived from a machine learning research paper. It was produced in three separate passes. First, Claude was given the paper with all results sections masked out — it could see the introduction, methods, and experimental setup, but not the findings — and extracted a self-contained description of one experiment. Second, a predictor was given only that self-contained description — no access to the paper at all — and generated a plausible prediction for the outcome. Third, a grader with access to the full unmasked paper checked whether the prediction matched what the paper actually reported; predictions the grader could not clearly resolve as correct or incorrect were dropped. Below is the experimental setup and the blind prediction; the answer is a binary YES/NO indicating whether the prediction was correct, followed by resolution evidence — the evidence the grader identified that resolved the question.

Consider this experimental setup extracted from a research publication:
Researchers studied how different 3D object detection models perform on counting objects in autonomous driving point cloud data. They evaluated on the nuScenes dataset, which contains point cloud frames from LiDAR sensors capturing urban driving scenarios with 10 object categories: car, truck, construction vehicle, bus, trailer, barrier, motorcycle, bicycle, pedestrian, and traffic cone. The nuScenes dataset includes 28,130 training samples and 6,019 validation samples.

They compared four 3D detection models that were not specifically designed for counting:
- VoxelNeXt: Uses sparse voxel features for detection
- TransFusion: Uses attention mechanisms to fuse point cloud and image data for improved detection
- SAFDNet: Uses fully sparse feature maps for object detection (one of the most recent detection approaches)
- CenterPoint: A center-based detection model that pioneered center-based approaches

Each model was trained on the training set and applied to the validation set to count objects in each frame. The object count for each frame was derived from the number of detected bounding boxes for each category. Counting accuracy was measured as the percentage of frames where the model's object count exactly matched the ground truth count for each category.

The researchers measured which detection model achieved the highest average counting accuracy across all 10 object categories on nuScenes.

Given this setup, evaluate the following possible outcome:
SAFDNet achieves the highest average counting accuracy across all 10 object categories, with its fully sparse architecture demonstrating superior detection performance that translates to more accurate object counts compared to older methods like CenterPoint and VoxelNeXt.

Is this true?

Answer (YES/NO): YES